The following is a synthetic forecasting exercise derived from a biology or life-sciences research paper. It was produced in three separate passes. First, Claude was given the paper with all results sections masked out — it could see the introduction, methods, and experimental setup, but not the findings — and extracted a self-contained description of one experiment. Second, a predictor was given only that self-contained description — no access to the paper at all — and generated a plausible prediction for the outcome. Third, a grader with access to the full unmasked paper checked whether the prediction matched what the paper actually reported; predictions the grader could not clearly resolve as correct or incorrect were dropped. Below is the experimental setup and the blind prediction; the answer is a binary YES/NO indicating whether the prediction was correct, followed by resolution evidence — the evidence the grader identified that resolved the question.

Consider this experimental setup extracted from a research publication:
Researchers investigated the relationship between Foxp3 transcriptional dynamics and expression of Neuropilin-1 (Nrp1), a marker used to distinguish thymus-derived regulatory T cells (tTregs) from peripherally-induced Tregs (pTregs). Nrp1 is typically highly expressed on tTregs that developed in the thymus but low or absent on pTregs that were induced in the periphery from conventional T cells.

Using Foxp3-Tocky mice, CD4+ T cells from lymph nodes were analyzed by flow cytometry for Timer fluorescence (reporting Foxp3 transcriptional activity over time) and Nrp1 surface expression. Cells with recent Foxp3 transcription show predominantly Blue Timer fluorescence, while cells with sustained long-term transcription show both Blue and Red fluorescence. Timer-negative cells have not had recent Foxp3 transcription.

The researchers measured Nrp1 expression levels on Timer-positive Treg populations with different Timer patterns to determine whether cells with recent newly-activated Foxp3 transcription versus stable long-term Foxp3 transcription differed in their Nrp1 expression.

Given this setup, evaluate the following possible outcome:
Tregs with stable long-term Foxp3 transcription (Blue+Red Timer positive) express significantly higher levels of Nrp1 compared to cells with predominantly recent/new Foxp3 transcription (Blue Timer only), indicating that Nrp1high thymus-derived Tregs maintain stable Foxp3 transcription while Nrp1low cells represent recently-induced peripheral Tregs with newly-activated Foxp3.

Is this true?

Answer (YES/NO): NO